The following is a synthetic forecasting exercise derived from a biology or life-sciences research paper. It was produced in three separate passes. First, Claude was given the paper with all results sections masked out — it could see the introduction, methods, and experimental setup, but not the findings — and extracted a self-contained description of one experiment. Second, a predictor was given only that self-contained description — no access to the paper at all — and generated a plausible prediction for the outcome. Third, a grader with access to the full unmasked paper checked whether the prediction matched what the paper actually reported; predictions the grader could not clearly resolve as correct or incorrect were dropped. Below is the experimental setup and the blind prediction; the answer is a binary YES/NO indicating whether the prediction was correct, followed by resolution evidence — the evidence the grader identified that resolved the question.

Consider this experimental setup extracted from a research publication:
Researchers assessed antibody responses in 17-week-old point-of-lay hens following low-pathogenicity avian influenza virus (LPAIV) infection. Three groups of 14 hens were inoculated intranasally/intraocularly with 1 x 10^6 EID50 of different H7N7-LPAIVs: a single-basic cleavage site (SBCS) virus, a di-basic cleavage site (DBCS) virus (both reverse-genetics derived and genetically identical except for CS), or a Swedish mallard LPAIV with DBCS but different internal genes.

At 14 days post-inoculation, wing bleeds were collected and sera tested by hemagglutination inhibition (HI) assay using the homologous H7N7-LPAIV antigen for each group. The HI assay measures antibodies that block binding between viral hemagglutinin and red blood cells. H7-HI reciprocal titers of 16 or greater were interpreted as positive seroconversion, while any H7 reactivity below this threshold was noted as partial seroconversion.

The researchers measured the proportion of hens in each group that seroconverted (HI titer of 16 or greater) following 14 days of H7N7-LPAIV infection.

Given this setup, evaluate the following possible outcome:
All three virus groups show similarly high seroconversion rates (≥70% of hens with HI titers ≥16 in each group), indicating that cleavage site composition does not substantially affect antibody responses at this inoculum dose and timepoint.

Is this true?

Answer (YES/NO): NO